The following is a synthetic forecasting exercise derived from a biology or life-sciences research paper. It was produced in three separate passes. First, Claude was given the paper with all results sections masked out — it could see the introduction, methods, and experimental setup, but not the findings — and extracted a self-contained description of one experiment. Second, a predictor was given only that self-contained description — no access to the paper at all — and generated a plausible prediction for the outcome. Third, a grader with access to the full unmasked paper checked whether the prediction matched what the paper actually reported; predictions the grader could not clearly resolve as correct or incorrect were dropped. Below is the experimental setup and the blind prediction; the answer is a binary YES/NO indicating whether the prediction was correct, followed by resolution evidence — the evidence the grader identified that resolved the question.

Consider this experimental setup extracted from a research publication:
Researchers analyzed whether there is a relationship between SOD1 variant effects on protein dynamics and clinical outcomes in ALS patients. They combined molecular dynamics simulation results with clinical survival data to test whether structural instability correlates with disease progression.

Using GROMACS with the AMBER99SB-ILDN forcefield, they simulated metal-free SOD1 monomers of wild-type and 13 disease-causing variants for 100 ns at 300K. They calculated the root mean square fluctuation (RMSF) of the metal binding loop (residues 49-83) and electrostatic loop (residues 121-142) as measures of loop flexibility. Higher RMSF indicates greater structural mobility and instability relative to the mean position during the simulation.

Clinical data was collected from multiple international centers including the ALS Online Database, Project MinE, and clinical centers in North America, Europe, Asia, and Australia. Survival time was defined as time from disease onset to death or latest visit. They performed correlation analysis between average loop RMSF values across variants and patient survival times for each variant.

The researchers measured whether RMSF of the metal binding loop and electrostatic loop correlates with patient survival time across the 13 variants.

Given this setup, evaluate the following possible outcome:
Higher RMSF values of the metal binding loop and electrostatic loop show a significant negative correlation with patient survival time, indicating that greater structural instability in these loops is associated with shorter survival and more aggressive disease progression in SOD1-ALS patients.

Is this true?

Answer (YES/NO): NO